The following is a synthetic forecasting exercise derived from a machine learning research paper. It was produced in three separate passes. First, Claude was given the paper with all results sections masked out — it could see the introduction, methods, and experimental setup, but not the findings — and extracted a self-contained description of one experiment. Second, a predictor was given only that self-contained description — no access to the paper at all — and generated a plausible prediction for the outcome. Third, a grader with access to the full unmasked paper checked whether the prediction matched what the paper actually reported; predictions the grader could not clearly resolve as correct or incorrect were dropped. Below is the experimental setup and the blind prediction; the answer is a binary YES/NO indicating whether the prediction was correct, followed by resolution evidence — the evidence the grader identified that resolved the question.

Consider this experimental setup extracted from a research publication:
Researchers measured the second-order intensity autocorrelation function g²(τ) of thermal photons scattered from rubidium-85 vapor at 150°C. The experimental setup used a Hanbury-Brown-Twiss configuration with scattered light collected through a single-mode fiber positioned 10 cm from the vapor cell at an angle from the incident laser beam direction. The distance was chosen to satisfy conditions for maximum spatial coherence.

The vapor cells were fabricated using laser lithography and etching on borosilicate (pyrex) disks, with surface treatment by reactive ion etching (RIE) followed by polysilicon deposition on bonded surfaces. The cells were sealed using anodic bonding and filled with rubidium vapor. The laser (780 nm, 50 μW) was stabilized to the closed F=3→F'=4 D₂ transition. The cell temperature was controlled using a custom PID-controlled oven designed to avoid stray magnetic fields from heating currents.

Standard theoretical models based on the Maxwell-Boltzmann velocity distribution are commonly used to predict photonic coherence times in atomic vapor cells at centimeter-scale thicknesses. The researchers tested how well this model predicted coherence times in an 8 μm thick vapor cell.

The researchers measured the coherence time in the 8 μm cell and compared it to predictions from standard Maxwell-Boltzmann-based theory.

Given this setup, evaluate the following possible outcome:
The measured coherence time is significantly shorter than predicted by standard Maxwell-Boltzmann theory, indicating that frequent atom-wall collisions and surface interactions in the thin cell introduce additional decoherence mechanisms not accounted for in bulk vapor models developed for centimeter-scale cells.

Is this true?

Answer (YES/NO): NO